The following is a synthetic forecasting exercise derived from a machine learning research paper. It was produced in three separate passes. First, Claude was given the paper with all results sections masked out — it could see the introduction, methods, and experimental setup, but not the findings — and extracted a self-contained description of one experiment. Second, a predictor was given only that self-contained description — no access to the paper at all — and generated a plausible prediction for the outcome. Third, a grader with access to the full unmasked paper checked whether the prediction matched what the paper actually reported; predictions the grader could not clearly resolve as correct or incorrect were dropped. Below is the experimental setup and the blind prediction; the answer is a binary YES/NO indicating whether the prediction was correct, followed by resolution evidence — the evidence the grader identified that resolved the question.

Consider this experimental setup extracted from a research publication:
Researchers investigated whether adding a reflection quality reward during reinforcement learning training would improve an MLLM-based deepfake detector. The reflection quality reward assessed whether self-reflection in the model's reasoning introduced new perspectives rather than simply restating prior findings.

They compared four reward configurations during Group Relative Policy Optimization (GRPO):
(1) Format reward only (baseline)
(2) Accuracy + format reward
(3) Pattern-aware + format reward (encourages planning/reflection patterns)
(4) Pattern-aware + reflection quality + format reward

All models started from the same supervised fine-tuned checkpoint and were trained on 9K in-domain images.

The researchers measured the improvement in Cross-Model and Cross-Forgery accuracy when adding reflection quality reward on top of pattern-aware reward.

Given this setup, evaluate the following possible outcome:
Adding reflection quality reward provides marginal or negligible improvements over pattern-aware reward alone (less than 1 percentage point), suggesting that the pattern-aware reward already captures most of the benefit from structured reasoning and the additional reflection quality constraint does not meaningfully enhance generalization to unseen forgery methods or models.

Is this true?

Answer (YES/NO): NO